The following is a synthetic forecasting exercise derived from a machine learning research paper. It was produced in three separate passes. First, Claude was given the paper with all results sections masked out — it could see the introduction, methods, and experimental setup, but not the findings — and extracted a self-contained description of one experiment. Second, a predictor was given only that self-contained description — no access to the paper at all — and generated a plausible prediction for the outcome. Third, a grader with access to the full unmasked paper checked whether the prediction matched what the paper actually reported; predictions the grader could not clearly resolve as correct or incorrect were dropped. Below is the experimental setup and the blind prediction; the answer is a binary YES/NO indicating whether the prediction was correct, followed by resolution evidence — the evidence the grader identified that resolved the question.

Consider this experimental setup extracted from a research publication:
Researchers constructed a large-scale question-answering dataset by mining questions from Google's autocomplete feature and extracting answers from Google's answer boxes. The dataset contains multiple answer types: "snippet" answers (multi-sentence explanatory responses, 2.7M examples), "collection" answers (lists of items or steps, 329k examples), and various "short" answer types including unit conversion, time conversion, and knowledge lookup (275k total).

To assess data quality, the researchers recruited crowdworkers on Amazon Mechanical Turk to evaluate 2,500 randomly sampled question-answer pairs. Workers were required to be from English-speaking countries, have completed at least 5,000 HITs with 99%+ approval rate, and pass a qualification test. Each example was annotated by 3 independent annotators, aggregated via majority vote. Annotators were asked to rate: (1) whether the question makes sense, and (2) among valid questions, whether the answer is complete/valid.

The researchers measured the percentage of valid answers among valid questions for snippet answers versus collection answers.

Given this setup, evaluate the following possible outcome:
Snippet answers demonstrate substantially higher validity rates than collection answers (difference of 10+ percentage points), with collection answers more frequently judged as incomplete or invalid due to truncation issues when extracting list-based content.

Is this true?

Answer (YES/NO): NO